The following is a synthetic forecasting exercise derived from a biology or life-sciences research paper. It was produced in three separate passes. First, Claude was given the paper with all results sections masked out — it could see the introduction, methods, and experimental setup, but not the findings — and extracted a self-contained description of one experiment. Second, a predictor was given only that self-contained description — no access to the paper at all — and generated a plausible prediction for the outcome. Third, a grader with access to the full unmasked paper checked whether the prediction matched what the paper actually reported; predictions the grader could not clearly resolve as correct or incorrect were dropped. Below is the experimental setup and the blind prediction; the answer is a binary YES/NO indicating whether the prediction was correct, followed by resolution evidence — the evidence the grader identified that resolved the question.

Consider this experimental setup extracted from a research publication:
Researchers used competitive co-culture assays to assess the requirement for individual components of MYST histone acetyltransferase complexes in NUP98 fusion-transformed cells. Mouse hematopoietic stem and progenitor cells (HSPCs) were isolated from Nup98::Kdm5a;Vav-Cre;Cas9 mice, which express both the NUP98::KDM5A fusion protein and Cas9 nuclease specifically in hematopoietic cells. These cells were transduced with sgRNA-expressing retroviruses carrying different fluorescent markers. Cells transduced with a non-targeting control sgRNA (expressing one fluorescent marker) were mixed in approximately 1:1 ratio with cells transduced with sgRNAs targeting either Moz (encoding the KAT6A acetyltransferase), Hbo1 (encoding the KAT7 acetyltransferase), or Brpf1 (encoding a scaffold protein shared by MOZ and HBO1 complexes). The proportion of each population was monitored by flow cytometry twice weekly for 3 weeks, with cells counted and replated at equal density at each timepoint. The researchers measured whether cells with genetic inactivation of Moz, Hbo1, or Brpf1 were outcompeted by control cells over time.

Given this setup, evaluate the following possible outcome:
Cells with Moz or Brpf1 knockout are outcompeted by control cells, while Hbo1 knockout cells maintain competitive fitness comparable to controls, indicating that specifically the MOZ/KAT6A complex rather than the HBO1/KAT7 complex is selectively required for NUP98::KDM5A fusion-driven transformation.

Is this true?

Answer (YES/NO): NO